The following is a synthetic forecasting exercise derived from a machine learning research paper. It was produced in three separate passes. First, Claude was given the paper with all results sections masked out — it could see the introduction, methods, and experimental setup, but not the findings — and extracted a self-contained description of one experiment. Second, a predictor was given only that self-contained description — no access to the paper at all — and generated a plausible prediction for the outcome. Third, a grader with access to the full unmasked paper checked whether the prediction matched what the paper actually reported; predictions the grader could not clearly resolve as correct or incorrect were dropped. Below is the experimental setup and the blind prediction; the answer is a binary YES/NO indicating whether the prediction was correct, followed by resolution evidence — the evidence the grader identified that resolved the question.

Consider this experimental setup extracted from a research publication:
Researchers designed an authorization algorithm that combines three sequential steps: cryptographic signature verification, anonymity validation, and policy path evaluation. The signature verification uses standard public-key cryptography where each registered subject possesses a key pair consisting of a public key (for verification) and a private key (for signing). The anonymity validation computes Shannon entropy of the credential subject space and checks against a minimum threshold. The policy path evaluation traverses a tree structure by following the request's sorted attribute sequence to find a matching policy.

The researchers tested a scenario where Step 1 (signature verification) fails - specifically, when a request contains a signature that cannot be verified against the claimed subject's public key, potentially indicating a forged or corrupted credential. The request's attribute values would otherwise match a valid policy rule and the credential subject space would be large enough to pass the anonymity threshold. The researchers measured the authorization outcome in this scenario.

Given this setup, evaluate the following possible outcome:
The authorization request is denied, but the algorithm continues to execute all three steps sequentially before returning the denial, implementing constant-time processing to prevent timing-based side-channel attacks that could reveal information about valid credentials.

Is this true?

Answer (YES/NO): NO